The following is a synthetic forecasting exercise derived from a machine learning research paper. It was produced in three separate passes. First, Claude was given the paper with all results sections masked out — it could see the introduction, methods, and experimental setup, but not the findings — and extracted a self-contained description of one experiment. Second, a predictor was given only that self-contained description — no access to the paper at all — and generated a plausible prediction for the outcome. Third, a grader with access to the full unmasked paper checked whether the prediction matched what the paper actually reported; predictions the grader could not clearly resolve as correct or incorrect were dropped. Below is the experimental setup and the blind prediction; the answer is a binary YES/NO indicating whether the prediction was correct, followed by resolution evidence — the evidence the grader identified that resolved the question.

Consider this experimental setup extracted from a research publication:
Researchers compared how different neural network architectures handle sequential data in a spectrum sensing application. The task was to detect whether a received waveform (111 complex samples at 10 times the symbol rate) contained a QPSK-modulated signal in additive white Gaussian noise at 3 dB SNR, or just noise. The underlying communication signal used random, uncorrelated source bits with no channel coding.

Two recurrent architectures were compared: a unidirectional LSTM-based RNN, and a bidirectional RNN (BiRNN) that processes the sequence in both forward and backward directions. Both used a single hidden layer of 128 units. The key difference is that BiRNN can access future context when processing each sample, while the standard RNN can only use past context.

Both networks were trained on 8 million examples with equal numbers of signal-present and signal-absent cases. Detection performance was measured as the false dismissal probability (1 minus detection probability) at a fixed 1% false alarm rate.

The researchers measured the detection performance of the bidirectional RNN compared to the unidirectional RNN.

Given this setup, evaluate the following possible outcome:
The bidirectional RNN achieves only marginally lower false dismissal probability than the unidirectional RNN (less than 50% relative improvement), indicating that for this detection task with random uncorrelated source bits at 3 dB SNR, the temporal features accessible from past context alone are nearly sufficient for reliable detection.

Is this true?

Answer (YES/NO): NO